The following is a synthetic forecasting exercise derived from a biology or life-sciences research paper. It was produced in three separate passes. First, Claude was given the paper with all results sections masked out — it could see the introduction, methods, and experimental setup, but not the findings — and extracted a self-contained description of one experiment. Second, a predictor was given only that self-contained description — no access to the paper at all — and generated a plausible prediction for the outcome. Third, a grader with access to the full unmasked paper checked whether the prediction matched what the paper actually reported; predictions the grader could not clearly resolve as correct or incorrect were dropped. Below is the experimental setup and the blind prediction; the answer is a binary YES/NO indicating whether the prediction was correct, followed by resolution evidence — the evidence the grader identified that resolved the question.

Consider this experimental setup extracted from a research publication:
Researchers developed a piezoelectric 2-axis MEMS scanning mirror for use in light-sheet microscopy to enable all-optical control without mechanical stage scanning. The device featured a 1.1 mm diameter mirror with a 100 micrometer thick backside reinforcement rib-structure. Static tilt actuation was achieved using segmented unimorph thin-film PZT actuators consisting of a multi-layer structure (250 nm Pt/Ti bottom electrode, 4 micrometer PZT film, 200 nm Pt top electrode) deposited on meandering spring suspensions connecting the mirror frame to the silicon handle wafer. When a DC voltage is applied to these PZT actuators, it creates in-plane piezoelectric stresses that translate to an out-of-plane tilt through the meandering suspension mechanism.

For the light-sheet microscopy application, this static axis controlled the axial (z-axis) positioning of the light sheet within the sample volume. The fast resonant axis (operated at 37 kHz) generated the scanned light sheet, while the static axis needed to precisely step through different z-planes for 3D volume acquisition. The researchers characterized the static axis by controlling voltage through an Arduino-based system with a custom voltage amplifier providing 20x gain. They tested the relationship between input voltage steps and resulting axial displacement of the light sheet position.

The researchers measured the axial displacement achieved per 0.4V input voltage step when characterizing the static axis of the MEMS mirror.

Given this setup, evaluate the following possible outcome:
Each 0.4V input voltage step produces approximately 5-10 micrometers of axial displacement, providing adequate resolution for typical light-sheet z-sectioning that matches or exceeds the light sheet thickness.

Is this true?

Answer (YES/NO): NO